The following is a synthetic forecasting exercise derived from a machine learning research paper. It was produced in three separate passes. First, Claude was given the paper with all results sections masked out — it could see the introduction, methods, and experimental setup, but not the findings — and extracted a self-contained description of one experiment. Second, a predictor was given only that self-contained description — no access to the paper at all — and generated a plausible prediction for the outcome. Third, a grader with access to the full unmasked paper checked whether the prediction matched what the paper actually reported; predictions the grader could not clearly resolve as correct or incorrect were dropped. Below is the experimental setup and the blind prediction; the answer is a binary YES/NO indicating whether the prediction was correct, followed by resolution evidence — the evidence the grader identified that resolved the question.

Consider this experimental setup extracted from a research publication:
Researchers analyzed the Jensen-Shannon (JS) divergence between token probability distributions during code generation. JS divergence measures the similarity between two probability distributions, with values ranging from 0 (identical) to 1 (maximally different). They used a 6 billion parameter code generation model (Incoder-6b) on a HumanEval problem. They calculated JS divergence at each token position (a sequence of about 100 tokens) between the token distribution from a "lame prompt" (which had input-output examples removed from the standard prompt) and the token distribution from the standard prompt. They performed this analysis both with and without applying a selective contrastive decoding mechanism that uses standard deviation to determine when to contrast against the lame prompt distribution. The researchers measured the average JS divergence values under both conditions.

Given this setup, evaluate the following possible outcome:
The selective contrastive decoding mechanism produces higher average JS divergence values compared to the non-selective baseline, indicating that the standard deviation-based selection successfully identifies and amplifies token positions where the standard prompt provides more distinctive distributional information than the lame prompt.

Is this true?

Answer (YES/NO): YES